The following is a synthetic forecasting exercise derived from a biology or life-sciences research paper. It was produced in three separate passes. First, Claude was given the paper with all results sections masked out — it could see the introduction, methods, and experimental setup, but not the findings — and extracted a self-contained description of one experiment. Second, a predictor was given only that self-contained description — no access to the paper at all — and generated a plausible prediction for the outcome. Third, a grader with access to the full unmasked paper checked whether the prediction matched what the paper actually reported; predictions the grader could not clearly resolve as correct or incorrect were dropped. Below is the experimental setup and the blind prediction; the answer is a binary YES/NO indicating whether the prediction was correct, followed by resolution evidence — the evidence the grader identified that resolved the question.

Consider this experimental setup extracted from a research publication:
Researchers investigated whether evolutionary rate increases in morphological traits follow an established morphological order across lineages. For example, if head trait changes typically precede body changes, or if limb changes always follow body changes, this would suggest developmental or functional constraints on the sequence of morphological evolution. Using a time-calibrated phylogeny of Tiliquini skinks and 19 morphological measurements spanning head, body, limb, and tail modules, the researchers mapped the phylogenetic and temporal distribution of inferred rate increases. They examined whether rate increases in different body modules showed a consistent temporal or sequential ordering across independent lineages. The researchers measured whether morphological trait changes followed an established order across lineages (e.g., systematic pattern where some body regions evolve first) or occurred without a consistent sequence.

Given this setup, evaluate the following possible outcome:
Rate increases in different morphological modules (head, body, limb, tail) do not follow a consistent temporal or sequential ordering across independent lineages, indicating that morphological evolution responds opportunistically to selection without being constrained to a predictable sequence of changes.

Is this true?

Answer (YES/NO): YES